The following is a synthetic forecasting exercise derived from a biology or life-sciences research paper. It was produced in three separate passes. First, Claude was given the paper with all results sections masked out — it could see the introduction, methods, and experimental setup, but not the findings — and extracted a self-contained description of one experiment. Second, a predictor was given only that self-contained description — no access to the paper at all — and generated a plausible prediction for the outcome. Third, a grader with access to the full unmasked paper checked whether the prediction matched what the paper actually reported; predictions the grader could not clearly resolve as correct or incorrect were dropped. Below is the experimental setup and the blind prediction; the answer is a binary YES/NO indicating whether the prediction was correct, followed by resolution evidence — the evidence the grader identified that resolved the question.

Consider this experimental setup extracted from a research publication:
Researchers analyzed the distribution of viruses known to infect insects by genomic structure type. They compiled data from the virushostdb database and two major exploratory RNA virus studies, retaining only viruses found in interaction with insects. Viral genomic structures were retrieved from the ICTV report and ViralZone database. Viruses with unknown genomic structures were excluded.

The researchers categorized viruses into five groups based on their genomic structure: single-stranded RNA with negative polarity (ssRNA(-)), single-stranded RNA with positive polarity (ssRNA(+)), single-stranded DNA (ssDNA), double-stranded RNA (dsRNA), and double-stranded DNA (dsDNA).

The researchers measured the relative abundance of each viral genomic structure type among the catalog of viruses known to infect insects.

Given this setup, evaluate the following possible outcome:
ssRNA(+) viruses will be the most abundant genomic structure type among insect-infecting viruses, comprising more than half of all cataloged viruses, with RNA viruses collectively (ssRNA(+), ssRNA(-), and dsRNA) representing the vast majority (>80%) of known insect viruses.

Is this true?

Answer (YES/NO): YES